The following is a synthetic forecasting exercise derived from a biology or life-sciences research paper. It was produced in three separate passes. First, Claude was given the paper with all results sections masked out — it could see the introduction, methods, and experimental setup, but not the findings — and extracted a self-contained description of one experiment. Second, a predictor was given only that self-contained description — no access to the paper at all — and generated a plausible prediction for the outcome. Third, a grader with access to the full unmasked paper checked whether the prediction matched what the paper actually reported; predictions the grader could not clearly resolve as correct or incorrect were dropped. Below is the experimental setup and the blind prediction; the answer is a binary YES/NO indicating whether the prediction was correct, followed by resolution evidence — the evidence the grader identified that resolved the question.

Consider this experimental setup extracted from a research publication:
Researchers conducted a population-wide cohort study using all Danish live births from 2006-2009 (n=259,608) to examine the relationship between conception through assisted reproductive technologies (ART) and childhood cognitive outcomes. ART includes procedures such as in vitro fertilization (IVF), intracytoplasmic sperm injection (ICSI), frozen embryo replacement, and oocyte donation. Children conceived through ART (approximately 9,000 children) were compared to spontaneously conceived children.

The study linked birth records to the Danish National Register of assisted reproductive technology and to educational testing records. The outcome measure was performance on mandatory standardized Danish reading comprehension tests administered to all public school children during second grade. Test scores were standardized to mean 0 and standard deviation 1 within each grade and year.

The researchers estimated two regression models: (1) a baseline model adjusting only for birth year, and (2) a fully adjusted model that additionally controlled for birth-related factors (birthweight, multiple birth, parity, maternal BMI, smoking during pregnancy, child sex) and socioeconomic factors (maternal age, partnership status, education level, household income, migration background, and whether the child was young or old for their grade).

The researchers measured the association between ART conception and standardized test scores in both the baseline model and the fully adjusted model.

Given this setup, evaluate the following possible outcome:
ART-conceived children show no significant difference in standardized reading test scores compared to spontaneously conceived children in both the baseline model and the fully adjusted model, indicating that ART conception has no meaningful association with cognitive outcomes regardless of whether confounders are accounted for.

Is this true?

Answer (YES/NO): NO